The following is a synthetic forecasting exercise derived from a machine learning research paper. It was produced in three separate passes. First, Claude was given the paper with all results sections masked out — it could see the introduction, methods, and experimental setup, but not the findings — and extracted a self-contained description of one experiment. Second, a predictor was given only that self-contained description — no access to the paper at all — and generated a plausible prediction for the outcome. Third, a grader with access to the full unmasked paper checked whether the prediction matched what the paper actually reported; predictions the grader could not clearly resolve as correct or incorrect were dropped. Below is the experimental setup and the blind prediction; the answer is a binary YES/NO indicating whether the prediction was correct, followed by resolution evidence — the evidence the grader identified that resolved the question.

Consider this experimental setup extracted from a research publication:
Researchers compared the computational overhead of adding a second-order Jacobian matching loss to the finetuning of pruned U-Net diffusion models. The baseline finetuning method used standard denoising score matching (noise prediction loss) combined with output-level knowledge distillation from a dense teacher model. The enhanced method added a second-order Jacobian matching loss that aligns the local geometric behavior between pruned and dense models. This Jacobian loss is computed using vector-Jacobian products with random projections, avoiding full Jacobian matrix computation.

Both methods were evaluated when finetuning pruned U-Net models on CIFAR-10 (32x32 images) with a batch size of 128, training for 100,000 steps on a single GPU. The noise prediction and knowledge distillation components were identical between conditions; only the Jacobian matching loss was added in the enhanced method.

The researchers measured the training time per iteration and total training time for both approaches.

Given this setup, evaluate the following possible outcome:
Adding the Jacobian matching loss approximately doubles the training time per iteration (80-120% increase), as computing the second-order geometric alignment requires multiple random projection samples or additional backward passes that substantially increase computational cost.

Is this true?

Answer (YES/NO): NO